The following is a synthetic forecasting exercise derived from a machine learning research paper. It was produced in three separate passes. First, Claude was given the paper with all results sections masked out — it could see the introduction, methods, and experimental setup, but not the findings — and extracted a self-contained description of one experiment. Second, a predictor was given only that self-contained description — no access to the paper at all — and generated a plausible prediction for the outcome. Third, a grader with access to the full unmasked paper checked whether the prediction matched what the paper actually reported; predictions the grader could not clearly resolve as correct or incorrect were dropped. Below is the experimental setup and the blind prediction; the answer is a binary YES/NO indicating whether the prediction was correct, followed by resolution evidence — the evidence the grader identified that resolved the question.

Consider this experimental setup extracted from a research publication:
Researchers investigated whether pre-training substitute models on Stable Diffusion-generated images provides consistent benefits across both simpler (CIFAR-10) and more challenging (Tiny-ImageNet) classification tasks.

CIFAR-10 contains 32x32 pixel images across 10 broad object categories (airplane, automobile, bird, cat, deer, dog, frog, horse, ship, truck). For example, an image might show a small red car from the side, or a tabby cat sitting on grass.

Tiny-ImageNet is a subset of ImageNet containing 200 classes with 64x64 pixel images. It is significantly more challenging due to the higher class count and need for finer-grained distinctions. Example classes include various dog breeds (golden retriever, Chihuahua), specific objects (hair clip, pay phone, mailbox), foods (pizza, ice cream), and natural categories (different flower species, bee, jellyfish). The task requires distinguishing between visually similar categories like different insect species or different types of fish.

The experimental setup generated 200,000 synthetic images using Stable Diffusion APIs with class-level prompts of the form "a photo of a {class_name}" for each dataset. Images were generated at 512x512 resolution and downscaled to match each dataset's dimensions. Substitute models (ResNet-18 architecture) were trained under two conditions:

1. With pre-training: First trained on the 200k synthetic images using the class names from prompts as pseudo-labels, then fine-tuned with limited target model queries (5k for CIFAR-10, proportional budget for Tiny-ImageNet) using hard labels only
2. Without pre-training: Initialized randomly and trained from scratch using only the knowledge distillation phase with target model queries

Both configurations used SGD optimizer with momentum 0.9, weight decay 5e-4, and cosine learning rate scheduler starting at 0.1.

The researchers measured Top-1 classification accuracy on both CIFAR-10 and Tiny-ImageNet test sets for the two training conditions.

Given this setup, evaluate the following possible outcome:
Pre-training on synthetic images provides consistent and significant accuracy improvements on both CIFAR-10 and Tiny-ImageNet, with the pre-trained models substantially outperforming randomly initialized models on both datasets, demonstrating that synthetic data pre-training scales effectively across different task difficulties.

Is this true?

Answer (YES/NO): NO